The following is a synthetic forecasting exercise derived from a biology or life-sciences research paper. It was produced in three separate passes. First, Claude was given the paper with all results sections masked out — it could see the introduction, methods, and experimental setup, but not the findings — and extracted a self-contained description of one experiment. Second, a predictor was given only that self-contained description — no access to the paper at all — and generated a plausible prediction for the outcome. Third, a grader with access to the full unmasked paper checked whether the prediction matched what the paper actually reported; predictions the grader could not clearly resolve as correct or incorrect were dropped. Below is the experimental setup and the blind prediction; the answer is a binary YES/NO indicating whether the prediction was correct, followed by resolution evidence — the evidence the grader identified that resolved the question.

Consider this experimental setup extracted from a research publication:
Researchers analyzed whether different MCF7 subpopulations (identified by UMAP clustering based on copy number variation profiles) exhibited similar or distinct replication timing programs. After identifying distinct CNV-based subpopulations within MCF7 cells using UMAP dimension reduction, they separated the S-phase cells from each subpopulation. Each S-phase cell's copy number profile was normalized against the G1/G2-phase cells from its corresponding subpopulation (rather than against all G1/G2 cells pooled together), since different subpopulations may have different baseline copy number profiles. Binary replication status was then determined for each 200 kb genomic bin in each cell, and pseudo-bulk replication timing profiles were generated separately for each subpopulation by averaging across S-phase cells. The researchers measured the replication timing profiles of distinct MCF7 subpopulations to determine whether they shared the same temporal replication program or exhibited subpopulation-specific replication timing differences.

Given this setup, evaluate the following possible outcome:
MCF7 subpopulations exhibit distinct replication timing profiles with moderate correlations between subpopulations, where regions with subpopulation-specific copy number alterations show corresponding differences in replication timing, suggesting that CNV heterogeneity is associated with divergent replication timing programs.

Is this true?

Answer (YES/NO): NO